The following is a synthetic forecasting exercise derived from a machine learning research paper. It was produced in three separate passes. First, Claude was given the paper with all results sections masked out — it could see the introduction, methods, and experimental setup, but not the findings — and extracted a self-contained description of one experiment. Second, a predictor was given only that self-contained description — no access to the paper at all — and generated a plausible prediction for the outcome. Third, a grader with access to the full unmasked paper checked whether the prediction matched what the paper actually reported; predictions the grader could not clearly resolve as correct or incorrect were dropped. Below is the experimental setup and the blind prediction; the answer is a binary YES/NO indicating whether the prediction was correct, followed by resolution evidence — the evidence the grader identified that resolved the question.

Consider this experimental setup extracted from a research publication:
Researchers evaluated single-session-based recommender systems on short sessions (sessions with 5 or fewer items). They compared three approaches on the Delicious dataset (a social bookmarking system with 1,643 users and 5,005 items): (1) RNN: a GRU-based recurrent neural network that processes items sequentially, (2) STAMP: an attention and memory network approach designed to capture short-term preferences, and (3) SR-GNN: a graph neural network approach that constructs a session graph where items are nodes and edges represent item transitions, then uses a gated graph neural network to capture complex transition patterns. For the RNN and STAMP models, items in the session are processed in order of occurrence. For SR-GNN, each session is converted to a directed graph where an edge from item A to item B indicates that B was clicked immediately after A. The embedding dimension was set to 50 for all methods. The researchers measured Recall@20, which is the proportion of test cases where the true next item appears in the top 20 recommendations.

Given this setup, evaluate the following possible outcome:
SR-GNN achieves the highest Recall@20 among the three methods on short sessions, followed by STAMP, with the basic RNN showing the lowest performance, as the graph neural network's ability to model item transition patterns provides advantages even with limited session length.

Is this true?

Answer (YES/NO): YES